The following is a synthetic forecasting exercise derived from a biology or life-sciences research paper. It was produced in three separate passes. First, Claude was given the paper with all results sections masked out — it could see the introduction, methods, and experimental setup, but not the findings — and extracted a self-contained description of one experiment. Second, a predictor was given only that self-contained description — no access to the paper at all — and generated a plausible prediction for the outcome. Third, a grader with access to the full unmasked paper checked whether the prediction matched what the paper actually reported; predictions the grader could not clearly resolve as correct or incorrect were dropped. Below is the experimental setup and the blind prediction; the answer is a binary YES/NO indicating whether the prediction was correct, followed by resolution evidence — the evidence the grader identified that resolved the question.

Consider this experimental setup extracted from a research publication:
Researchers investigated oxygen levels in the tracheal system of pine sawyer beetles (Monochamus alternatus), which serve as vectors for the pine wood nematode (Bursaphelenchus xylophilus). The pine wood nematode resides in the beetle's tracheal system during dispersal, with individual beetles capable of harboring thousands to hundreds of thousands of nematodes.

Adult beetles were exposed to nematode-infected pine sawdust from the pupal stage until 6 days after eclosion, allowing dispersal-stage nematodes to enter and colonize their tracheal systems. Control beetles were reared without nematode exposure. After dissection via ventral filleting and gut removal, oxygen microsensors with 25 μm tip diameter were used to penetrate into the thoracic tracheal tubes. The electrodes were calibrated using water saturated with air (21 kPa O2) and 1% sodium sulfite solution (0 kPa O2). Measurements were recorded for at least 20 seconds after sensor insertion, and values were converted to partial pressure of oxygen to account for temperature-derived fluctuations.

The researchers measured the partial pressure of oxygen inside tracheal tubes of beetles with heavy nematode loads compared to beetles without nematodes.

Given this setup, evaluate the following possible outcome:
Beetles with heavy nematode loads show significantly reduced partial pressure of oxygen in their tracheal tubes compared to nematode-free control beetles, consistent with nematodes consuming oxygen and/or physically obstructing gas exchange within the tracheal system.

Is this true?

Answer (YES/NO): YES